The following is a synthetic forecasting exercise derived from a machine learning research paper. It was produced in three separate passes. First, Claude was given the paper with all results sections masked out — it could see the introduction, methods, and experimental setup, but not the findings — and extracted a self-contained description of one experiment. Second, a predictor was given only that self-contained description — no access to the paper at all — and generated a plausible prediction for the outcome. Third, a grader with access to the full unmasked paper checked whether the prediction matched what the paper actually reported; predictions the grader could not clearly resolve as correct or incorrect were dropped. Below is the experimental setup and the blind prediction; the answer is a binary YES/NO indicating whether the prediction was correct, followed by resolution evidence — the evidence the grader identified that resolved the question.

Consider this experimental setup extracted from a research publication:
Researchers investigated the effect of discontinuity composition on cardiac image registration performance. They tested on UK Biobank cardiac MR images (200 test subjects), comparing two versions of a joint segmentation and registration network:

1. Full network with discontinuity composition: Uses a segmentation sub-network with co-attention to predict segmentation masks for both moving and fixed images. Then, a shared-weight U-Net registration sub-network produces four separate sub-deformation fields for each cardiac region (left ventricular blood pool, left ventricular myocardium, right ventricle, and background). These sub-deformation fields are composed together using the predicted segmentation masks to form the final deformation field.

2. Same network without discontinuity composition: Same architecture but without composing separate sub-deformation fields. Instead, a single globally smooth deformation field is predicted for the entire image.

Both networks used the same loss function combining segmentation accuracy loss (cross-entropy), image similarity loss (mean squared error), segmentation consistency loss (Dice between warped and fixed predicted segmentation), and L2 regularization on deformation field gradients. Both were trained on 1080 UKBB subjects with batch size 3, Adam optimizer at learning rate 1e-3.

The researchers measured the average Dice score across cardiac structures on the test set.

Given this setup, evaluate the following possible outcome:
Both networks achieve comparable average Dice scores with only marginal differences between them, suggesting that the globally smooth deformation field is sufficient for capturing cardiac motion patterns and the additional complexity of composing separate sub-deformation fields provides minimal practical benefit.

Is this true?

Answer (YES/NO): NO